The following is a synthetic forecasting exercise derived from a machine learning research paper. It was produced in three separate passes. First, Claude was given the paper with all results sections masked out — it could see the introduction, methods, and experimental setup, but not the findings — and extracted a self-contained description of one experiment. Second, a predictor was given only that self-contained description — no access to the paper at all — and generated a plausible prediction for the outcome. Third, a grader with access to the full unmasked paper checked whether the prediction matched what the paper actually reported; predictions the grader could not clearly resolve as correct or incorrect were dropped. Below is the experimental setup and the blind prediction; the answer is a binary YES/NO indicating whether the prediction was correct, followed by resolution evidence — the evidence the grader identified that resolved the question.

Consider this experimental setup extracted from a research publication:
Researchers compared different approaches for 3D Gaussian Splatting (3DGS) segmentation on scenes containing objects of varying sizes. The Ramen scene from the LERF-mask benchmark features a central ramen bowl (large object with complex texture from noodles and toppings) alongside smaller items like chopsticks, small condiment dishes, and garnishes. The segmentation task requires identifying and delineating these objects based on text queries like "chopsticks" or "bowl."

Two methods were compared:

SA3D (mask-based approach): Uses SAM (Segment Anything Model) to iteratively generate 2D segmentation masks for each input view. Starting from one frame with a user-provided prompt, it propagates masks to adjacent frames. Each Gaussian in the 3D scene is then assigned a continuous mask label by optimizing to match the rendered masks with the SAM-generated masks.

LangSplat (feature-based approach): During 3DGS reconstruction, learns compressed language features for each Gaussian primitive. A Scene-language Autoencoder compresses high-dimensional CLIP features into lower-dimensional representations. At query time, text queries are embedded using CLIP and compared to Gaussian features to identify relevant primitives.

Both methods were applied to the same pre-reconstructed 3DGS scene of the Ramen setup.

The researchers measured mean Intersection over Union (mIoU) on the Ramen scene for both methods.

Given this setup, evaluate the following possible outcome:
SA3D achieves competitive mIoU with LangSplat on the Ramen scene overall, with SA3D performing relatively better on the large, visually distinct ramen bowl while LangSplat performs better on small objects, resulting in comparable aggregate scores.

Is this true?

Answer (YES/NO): NO